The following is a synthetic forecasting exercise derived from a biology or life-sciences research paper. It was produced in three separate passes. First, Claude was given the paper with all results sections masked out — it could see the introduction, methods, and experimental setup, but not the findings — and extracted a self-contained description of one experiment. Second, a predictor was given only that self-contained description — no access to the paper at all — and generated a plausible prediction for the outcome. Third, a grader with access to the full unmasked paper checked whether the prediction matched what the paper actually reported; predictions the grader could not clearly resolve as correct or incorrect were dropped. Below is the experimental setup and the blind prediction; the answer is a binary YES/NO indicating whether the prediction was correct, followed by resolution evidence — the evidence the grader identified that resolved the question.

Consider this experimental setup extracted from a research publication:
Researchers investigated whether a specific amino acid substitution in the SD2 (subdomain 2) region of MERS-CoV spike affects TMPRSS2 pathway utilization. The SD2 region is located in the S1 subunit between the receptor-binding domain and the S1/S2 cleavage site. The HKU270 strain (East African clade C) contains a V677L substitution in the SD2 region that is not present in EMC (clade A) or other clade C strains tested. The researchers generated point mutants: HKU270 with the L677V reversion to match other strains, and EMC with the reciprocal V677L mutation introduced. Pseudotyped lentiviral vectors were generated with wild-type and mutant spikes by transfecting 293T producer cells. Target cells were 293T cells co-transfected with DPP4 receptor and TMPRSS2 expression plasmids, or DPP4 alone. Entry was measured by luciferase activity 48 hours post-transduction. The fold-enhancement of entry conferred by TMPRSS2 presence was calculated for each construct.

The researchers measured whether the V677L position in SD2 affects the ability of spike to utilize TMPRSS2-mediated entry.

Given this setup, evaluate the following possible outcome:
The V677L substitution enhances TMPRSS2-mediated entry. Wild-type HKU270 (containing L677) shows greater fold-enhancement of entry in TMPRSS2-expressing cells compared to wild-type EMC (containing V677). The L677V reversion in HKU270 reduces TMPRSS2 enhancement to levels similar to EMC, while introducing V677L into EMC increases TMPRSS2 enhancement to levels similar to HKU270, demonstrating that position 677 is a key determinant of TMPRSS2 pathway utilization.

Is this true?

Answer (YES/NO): NO